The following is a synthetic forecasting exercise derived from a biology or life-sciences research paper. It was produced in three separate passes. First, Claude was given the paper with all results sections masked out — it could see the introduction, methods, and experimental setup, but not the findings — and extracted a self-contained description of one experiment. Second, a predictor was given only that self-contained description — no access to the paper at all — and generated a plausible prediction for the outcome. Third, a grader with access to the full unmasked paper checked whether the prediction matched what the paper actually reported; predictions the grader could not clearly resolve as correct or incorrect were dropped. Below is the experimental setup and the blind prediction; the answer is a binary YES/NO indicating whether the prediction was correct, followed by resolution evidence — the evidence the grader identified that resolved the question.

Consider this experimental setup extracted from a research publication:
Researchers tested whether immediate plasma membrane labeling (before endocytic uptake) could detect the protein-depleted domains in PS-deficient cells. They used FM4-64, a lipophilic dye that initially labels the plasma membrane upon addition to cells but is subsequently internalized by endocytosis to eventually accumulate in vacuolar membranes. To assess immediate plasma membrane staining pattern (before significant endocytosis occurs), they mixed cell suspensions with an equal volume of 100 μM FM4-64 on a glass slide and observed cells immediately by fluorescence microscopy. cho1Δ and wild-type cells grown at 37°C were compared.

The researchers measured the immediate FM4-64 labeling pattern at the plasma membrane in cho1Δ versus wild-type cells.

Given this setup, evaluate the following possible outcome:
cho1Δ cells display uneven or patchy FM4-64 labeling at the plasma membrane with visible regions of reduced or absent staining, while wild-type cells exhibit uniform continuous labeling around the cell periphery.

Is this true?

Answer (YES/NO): NO